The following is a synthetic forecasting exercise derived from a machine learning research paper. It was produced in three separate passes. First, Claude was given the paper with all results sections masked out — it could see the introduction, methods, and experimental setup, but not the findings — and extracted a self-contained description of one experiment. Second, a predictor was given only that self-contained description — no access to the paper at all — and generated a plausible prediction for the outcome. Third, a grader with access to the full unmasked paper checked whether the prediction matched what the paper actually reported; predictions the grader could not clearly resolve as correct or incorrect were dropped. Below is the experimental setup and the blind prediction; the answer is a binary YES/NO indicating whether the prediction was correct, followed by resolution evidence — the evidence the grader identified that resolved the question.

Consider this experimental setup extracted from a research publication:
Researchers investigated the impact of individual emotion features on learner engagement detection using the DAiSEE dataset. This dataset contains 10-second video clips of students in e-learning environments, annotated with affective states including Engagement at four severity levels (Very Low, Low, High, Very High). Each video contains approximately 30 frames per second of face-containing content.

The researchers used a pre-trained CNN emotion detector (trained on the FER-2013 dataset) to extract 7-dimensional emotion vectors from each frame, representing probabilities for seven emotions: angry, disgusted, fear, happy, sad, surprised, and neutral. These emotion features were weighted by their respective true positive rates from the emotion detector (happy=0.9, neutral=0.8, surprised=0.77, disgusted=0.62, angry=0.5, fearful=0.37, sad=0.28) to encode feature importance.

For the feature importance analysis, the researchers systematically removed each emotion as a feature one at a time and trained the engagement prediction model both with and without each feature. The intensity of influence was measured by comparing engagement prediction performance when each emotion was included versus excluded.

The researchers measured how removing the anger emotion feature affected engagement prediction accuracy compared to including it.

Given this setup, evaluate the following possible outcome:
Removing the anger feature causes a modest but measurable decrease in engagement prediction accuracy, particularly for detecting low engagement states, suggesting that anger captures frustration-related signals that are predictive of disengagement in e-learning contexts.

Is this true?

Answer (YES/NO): NO